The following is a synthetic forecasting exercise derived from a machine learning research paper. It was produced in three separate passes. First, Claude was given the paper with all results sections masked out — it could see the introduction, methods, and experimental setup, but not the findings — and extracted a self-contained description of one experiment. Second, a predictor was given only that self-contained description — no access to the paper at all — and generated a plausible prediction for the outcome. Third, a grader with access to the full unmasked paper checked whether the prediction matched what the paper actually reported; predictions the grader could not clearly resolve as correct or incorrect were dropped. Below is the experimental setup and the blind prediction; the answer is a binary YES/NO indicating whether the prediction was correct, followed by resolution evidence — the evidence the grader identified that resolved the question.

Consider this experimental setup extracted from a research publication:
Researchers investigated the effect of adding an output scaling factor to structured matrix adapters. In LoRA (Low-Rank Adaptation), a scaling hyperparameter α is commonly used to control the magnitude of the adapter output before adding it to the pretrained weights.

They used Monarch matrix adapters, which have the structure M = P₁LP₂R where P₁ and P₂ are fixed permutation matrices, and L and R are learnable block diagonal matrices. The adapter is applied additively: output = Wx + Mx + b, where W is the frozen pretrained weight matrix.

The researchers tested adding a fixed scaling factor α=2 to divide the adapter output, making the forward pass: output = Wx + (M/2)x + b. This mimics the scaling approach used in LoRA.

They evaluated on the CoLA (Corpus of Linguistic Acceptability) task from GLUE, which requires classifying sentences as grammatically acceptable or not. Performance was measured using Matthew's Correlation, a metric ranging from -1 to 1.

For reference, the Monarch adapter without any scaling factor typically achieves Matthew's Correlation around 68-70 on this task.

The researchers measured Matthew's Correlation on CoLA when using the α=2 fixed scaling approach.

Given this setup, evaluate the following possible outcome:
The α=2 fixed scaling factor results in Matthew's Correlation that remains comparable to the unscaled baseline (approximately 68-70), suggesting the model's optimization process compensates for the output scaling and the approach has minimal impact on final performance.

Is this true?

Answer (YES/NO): NO